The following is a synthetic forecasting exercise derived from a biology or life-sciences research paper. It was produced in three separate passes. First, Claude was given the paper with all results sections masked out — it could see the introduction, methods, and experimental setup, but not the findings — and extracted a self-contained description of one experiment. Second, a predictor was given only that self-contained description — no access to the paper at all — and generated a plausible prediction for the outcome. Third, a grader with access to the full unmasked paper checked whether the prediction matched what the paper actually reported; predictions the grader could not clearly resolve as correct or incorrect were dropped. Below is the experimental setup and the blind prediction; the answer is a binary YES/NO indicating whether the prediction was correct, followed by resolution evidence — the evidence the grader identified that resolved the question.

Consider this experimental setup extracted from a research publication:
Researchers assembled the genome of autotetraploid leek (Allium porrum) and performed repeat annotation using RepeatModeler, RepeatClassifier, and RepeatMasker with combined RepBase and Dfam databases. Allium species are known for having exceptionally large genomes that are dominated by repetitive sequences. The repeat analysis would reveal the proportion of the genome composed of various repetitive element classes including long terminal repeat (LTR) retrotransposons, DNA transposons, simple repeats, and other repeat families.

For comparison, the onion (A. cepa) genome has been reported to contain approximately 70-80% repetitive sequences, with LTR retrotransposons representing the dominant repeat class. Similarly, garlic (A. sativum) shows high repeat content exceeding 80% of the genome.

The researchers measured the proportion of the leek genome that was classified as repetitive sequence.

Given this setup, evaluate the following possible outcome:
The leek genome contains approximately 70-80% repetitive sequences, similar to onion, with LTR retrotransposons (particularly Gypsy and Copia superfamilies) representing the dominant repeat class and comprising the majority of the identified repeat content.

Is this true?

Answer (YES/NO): NO